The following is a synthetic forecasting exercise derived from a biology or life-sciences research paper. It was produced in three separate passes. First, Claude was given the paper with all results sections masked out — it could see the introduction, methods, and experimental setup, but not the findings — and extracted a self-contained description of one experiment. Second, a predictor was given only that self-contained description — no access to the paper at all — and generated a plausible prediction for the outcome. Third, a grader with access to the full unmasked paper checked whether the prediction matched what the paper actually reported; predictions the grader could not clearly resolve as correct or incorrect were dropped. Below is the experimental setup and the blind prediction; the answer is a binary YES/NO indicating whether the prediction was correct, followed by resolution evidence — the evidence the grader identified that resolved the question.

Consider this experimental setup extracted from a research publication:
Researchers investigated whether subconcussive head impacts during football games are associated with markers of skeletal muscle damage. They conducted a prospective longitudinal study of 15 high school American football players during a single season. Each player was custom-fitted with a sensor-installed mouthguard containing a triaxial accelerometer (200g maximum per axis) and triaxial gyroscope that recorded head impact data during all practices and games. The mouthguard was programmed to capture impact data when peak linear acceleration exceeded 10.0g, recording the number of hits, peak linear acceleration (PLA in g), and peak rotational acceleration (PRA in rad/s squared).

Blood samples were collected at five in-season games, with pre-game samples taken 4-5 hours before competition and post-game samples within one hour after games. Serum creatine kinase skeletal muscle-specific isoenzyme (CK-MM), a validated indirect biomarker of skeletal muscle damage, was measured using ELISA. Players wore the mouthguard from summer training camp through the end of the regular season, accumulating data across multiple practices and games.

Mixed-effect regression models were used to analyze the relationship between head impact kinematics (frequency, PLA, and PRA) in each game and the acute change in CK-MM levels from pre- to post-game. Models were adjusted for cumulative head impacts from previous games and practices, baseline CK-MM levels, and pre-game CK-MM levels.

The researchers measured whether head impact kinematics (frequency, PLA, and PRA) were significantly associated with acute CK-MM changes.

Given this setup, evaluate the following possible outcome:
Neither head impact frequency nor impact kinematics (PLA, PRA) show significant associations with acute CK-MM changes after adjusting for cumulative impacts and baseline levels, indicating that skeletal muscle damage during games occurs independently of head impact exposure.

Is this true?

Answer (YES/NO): NO